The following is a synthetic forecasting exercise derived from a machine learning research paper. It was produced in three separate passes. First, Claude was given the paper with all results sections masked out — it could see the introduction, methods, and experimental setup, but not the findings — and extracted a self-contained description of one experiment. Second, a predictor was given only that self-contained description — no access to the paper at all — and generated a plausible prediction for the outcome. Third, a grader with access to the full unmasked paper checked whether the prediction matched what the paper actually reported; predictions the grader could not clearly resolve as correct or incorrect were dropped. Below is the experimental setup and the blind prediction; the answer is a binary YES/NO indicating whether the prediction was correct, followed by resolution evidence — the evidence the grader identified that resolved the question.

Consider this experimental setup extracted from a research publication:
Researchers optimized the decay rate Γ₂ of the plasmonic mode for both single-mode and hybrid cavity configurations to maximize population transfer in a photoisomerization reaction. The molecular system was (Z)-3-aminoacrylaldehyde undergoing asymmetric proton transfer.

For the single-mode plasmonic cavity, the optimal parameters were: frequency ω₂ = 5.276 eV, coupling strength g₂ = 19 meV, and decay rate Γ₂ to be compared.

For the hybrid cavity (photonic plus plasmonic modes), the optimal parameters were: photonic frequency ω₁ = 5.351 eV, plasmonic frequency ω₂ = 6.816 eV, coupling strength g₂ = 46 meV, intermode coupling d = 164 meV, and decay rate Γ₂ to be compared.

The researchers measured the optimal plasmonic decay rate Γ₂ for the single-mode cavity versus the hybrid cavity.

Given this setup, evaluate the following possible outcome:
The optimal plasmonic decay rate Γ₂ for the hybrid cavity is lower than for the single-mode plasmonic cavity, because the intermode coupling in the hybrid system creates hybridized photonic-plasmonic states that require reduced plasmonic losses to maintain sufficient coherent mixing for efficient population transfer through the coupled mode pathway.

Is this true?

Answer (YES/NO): YES